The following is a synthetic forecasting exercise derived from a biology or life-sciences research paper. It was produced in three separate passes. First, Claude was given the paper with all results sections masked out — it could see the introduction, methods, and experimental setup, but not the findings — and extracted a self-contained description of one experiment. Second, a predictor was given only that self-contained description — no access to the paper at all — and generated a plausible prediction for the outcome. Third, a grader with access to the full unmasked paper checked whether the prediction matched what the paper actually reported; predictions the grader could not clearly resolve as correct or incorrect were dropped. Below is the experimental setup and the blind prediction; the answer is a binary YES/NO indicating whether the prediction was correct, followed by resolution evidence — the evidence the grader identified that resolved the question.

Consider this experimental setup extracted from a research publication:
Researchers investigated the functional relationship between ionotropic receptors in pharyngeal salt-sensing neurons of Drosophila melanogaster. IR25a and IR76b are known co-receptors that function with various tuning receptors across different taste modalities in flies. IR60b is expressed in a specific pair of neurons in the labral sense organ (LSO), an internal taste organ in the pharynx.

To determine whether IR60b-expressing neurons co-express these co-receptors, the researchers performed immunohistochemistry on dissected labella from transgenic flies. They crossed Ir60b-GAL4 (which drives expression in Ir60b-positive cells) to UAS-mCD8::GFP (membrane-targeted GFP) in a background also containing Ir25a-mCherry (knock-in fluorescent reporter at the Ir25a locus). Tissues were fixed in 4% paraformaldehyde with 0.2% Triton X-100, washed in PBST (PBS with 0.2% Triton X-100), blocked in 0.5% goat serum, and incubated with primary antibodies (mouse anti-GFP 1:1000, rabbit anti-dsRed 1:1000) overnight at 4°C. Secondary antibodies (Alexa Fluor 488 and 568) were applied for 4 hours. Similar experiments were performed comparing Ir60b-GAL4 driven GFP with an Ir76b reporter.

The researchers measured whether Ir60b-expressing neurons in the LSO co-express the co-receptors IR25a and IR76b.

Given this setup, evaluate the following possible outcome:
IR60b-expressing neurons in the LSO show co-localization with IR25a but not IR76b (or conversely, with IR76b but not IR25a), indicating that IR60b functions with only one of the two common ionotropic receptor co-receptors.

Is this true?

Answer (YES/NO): NO